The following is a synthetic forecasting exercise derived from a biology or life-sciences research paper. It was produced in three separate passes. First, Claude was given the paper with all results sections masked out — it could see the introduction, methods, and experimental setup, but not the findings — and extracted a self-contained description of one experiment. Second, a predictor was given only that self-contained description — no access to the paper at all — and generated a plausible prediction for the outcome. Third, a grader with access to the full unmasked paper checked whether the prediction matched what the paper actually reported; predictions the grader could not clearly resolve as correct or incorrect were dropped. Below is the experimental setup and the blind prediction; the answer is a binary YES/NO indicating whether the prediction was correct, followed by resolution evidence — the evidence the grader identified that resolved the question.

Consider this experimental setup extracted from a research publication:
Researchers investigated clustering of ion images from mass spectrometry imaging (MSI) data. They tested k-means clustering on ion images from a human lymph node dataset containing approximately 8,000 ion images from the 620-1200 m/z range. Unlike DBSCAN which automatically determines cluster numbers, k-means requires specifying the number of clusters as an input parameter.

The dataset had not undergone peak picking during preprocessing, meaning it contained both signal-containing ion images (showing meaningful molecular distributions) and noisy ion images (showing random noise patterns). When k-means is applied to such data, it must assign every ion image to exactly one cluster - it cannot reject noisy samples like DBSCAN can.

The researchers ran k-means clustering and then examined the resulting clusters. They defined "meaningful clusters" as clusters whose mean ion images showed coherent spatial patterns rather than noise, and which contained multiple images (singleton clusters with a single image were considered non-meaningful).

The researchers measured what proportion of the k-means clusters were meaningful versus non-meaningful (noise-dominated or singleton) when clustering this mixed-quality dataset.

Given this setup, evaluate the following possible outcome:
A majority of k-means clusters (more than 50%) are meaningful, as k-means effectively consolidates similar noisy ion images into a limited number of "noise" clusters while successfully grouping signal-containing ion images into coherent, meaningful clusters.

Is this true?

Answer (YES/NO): NO